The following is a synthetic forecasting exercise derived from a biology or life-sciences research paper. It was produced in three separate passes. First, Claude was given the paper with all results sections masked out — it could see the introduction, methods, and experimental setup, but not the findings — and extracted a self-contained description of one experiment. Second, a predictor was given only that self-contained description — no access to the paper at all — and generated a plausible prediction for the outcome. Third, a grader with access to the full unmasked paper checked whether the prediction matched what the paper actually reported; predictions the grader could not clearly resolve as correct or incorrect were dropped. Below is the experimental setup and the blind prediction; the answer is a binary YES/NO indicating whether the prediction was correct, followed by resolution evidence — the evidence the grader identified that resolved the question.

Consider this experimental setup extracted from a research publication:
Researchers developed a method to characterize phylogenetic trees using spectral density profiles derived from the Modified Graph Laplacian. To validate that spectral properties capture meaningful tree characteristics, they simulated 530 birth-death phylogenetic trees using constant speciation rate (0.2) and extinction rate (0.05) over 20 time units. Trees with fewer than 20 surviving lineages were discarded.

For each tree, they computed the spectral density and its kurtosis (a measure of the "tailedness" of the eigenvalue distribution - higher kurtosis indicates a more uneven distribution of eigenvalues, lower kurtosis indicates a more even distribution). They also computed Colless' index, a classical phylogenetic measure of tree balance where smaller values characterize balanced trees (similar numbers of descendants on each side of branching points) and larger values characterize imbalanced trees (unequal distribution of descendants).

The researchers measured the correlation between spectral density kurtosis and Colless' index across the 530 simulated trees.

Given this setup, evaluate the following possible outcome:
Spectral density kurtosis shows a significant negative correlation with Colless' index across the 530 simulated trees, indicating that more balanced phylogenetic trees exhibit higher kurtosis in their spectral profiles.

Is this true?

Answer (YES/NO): NO